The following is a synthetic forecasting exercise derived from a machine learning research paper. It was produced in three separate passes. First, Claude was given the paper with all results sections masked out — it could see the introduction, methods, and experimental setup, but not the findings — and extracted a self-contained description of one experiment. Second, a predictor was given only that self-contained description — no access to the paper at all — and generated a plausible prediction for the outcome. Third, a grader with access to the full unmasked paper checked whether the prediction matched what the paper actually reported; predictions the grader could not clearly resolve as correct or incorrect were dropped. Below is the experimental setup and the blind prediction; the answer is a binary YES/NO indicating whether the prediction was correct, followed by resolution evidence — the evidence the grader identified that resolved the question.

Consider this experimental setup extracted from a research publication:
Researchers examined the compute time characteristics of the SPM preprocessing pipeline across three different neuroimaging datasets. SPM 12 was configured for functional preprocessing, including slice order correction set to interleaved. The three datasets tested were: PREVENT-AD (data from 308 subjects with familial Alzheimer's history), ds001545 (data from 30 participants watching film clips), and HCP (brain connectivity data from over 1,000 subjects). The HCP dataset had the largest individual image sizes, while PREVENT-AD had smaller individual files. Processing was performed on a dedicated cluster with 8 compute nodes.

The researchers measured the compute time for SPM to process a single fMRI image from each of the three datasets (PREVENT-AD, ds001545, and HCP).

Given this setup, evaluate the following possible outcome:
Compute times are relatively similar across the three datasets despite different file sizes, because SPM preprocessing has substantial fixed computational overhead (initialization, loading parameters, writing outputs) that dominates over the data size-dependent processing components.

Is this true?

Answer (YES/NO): NO